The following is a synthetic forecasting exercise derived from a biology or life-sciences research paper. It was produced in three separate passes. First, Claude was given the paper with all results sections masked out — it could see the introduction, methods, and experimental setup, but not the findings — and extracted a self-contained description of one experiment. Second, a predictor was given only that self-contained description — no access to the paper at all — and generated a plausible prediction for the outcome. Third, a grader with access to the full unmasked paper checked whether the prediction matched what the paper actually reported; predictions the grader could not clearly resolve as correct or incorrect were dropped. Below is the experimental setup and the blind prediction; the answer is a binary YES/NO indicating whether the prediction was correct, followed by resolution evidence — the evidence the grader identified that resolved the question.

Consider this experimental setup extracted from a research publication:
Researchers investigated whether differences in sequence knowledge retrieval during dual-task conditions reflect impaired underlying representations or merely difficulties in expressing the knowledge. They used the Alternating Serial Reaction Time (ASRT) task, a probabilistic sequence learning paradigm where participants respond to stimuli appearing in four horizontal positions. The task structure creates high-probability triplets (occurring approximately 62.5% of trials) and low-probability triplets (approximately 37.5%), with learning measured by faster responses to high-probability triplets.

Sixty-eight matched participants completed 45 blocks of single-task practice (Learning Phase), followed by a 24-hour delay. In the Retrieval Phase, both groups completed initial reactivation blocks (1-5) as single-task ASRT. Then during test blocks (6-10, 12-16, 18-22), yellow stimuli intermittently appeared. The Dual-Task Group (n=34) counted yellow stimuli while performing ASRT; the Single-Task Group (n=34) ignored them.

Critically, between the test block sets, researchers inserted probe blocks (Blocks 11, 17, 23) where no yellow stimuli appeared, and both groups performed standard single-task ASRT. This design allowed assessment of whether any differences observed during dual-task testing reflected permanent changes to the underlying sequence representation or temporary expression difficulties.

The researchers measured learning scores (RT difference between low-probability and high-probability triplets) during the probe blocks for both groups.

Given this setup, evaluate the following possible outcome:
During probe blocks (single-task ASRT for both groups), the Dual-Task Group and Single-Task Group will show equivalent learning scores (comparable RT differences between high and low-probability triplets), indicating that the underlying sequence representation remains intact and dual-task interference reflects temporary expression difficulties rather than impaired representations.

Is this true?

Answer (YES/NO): YES